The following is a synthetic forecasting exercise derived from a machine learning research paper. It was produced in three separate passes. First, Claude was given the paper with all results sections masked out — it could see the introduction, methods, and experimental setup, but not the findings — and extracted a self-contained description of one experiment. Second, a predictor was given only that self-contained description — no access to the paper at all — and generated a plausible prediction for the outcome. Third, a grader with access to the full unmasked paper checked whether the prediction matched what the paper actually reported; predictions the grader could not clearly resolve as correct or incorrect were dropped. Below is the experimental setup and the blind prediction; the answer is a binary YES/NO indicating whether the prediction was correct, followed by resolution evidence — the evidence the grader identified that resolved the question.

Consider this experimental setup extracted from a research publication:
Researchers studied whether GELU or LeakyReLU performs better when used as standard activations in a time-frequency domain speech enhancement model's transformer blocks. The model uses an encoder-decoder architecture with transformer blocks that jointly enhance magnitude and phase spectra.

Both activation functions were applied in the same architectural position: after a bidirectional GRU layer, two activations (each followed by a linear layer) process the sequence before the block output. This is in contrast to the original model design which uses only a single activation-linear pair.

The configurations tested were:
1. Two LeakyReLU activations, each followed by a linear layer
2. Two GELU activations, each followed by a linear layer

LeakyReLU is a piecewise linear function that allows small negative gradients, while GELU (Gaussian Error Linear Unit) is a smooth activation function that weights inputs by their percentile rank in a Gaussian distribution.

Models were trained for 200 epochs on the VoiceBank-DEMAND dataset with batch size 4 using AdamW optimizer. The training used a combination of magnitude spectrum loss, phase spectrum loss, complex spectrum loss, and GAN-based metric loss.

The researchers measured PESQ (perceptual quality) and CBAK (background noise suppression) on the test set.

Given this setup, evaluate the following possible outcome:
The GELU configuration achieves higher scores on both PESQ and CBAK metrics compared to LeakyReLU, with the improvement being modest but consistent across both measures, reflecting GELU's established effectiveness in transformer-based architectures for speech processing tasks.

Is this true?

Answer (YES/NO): YES